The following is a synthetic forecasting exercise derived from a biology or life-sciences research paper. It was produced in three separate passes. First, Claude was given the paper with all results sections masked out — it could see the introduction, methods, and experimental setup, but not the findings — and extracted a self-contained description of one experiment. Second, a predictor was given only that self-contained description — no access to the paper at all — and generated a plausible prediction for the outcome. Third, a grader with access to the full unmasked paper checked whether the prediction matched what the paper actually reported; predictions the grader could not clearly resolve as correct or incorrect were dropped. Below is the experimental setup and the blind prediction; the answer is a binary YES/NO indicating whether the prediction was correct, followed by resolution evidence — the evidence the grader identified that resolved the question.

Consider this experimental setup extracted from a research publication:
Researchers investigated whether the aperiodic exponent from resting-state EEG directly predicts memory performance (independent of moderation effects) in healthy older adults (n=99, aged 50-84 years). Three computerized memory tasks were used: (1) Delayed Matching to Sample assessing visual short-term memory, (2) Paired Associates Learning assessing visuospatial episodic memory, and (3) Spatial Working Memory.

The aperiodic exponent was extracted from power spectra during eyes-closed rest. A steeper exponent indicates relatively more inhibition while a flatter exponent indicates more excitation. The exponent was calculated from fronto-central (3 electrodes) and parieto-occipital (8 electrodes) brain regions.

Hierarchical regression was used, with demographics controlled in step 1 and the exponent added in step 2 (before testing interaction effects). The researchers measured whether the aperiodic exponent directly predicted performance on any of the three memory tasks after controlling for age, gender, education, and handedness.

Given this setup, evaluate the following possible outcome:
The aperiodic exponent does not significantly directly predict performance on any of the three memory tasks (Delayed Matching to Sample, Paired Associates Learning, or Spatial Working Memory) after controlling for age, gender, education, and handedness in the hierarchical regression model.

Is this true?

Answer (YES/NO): YES